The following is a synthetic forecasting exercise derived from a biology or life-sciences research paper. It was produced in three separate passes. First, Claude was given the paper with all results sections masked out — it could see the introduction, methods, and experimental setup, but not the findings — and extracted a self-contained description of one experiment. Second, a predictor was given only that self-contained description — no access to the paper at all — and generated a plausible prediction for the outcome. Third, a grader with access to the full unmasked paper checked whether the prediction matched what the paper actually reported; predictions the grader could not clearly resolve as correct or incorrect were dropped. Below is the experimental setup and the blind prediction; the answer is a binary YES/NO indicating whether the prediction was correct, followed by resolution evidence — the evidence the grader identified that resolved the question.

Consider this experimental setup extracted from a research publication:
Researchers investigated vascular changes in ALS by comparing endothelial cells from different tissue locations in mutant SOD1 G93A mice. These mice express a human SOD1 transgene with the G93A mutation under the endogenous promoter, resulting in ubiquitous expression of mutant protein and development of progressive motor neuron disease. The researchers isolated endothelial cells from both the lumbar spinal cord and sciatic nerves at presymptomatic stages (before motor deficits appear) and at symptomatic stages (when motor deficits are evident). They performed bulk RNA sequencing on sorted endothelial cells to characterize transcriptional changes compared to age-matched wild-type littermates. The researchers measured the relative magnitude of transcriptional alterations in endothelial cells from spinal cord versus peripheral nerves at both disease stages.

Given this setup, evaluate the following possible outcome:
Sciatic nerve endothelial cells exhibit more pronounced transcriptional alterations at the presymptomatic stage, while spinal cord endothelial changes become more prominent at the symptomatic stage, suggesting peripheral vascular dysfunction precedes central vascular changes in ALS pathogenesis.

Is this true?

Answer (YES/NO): NO